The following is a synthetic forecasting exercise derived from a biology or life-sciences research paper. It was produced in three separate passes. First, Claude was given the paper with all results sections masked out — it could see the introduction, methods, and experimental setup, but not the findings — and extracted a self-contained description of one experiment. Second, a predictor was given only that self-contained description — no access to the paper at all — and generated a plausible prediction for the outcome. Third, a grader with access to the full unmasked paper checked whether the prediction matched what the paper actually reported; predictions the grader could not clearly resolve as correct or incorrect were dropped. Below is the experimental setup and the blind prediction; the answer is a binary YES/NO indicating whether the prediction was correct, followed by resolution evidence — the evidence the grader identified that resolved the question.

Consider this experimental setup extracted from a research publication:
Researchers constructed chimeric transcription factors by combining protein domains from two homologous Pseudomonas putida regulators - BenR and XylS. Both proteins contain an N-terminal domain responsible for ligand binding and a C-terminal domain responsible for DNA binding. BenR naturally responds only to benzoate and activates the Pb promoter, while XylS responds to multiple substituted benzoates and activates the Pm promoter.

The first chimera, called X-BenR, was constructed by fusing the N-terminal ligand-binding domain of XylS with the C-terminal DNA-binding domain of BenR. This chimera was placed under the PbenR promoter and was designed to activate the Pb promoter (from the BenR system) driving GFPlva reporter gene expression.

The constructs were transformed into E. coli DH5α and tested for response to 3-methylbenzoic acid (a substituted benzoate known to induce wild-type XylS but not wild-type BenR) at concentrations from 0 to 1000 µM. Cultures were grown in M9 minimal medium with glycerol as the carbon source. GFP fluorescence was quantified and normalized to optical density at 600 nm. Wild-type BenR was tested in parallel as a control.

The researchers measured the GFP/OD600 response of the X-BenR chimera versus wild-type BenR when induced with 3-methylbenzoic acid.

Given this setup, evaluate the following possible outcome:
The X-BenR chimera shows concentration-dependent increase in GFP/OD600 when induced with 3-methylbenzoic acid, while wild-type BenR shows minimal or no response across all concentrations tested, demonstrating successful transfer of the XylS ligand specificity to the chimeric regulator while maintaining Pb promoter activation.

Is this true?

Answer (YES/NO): YES